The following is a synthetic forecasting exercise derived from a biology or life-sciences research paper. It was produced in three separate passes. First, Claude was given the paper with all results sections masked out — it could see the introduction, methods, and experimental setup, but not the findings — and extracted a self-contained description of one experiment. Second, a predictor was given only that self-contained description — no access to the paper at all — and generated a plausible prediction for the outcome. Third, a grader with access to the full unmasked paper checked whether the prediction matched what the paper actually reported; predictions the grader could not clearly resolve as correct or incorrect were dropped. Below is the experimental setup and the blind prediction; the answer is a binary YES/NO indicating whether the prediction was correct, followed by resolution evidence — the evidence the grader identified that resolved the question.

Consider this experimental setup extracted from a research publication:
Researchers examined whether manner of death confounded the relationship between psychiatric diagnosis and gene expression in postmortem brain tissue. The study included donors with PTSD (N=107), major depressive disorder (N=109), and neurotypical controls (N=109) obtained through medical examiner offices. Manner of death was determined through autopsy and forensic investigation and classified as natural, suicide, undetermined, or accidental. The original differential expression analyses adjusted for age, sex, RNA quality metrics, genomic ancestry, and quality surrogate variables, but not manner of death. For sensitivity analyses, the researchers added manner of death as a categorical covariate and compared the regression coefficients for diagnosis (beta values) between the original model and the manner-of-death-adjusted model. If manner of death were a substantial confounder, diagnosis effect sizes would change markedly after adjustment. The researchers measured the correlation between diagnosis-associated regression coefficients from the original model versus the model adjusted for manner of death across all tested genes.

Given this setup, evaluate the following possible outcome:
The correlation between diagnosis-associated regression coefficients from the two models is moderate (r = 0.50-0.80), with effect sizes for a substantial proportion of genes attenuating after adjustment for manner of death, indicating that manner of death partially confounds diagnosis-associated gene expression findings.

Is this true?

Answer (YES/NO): NO